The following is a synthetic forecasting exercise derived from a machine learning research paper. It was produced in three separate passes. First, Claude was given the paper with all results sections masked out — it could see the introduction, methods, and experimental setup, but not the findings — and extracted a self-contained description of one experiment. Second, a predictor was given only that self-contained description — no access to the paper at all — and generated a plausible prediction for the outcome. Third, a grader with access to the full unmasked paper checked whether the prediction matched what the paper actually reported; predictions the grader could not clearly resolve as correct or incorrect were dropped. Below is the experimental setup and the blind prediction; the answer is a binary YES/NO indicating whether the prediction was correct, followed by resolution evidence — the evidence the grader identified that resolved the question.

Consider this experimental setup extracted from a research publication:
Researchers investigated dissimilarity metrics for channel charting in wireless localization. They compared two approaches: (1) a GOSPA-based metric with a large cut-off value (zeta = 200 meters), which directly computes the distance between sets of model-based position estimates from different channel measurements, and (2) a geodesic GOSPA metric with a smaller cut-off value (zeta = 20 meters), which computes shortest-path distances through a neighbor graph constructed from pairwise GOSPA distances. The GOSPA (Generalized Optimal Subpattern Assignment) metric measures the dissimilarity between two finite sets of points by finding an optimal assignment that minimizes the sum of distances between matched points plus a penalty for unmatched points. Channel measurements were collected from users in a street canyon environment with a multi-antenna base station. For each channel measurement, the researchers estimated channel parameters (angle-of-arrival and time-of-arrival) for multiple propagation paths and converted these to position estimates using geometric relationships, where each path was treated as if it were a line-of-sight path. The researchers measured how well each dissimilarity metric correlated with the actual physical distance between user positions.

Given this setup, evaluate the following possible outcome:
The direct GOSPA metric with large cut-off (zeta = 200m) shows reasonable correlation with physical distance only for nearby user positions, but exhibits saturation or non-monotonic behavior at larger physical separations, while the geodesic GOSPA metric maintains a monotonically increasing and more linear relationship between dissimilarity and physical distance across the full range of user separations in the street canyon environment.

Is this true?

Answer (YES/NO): NO